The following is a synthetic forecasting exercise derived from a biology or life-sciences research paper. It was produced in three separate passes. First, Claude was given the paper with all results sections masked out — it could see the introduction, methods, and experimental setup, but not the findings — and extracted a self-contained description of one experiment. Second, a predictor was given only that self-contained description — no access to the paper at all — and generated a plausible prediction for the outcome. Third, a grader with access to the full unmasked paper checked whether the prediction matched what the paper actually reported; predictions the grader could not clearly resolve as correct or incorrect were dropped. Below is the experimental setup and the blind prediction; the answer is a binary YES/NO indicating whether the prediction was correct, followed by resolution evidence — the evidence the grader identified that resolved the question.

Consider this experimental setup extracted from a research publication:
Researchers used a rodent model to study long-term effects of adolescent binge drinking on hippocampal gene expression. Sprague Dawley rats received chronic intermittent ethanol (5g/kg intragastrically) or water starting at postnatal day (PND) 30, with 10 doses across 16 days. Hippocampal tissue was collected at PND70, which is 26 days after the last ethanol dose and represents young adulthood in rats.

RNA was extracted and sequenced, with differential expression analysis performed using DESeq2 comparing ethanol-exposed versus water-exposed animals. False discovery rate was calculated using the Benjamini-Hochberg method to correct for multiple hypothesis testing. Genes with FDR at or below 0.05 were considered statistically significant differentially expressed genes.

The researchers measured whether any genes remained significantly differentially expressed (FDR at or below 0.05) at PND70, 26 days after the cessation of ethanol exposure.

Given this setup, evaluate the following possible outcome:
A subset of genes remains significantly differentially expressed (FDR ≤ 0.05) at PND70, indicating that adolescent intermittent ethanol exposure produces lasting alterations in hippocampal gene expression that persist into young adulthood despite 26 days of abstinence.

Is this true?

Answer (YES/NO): NO